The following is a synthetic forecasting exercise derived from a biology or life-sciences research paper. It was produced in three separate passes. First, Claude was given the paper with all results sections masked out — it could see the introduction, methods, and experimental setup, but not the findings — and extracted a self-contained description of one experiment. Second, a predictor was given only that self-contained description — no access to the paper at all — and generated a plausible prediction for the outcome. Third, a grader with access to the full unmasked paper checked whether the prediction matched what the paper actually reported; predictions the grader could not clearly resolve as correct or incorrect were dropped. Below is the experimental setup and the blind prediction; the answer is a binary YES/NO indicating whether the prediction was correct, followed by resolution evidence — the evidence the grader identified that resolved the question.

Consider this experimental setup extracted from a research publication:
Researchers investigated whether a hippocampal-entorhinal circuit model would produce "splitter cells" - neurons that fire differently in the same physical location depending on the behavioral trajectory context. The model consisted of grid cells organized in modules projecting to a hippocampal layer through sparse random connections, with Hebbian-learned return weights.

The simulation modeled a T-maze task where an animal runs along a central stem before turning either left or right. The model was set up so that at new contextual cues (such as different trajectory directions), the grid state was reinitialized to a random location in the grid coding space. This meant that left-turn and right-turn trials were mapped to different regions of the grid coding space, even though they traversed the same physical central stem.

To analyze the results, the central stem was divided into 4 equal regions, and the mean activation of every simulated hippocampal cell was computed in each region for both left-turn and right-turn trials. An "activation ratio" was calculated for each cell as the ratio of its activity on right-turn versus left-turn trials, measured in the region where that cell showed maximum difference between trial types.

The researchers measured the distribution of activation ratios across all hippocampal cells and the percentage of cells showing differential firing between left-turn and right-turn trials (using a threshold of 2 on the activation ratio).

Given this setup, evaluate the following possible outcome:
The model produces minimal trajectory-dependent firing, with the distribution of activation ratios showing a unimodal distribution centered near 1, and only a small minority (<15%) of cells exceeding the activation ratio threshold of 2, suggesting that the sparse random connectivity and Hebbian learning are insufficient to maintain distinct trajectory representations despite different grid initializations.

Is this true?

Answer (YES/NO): NO